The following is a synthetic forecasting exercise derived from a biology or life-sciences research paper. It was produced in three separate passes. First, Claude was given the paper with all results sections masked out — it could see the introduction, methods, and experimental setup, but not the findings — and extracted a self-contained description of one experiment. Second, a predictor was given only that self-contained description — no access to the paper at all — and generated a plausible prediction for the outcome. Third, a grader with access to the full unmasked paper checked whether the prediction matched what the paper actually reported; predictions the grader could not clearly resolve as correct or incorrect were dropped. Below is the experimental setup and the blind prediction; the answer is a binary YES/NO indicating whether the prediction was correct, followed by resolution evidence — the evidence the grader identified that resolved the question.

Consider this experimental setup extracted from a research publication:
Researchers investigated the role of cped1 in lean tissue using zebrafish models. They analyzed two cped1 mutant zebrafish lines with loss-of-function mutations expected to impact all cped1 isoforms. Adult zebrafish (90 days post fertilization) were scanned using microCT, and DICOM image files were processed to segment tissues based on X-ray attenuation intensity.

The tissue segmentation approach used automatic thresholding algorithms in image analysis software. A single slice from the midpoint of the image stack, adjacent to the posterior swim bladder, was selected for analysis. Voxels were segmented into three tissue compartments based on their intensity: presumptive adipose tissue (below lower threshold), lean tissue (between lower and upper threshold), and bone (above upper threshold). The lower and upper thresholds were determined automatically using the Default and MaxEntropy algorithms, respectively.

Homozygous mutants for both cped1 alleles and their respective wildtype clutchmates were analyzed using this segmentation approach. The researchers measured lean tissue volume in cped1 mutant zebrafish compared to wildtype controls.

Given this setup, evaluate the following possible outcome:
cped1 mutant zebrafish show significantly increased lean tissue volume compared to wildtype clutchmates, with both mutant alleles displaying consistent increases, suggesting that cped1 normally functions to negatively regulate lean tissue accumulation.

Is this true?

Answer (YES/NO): NO